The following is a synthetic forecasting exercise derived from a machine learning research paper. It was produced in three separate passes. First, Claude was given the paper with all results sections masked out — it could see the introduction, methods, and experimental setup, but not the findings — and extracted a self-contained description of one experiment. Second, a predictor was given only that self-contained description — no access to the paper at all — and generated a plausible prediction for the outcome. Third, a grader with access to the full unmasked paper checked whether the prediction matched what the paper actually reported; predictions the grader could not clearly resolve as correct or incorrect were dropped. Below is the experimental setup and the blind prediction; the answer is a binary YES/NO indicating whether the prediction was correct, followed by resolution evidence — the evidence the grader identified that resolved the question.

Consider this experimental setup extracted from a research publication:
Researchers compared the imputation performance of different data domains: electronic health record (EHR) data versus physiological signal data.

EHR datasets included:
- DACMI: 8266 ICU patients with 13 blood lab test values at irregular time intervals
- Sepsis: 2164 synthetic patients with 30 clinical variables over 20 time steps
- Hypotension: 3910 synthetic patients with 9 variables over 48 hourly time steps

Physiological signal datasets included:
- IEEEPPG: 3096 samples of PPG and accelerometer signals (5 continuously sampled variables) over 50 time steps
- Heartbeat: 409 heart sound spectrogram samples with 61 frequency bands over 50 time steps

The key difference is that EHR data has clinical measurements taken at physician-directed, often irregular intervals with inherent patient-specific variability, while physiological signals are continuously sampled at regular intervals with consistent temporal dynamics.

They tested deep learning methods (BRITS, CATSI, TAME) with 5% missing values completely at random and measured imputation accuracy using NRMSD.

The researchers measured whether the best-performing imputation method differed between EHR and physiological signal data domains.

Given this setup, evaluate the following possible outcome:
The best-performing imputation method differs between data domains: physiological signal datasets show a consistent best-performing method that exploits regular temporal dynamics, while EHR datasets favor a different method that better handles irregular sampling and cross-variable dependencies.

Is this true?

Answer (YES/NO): NO